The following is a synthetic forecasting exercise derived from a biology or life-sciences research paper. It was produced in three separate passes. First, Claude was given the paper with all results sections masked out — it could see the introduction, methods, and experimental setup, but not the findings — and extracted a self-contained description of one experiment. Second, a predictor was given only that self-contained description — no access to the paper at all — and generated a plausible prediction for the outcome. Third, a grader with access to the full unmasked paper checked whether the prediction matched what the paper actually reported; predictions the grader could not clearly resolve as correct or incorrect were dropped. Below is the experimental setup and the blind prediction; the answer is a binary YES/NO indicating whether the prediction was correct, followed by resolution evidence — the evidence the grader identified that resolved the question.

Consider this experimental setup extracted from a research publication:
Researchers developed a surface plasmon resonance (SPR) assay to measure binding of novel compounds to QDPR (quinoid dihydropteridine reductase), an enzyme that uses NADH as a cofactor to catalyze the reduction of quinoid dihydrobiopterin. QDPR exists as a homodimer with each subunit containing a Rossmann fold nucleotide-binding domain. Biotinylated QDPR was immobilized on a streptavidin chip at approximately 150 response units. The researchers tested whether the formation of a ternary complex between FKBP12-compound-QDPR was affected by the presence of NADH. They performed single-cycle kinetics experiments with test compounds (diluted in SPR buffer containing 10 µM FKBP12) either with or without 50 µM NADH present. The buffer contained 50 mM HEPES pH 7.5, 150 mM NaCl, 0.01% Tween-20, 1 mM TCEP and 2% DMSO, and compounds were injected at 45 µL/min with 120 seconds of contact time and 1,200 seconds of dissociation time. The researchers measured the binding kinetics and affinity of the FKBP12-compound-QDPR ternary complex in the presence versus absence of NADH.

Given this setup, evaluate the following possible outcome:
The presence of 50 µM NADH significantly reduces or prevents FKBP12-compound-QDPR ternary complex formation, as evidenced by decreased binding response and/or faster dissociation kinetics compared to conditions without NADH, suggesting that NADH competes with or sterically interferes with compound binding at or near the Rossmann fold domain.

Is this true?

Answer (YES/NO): YES